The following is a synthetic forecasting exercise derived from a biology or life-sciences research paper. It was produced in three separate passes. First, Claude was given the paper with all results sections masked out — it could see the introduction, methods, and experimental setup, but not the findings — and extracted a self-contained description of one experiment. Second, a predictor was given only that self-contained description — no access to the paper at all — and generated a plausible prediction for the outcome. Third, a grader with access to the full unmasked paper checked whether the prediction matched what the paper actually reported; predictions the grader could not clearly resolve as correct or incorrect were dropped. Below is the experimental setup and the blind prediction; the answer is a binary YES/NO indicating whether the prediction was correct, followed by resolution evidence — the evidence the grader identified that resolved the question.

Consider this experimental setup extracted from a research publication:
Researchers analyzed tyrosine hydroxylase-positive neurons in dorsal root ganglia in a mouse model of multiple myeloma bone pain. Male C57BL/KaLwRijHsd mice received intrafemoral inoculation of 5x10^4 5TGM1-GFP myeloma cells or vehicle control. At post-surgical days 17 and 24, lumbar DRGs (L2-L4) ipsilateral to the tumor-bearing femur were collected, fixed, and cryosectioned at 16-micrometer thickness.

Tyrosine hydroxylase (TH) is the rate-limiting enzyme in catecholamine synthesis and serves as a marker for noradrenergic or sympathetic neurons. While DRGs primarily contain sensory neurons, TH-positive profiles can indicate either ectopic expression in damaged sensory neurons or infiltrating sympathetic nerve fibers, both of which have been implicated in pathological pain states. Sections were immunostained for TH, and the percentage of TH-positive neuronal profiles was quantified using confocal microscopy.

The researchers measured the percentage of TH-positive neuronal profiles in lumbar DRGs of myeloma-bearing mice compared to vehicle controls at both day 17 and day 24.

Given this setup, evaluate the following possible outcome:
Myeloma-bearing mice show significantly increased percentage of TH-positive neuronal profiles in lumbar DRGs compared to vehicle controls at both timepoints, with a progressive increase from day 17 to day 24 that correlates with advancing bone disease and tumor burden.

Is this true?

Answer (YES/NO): NO